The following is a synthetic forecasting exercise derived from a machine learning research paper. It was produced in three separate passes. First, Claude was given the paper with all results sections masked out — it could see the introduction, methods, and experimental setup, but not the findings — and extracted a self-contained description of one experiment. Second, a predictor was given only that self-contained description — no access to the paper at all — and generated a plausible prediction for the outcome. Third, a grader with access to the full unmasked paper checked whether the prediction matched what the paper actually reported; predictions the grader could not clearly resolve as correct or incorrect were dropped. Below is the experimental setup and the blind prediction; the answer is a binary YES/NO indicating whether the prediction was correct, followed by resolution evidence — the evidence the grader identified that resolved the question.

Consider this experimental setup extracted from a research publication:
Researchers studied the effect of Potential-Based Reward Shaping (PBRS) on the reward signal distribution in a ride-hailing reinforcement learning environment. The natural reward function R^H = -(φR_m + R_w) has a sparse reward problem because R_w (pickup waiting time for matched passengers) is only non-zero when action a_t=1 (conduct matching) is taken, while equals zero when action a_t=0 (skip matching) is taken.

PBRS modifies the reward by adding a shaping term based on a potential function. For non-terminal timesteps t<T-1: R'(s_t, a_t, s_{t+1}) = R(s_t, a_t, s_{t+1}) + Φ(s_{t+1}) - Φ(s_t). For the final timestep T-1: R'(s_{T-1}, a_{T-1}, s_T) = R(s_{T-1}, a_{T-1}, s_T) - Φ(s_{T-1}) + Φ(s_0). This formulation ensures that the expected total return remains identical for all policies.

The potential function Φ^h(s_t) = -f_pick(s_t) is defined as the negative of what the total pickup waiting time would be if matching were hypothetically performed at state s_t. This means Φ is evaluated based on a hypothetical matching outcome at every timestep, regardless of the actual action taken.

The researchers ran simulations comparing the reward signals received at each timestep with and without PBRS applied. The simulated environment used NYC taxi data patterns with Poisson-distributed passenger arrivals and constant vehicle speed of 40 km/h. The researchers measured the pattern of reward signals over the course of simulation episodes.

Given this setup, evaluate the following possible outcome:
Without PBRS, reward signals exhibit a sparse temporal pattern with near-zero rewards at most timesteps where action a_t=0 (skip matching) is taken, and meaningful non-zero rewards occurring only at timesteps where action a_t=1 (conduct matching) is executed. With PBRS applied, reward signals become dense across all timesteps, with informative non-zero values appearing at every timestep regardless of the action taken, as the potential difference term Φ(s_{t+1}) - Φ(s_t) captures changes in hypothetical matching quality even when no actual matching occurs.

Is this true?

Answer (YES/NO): YES